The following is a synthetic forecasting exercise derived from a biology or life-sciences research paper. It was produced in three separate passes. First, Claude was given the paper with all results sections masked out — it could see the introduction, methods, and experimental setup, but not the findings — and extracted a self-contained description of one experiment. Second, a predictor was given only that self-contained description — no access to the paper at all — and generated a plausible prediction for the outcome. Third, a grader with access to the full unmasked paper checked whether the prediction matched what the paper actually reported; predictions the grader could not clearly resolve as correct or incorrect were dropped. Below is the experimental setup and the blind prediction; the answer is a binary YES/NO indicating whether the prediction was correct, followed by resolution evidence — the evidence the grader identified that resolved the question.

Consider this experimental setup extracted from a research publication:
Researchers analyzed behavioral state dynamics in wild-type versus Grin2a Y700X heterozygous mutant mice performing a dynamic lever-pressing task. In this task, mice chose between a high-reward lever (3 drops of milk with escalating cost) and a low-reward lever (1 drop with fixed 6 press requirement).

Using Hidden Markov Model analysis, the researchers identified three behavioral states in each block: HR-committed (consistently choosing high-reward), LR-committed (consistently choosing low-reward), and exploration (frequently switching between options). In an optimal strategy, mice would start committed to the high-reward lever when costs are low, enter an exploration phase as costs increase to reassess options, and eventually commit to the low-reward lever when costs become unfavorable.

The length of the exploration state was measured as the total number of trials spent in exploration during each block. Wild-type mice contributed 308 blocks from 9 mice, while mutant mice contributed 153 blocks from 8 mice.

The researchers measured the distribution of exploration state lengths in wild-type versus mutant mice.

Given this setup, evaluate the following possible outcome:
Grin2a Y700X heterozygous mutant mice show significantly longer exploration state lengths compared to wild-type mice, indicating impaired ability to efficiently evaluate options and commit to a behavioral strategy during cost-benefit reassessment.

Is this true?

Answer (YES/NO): YES